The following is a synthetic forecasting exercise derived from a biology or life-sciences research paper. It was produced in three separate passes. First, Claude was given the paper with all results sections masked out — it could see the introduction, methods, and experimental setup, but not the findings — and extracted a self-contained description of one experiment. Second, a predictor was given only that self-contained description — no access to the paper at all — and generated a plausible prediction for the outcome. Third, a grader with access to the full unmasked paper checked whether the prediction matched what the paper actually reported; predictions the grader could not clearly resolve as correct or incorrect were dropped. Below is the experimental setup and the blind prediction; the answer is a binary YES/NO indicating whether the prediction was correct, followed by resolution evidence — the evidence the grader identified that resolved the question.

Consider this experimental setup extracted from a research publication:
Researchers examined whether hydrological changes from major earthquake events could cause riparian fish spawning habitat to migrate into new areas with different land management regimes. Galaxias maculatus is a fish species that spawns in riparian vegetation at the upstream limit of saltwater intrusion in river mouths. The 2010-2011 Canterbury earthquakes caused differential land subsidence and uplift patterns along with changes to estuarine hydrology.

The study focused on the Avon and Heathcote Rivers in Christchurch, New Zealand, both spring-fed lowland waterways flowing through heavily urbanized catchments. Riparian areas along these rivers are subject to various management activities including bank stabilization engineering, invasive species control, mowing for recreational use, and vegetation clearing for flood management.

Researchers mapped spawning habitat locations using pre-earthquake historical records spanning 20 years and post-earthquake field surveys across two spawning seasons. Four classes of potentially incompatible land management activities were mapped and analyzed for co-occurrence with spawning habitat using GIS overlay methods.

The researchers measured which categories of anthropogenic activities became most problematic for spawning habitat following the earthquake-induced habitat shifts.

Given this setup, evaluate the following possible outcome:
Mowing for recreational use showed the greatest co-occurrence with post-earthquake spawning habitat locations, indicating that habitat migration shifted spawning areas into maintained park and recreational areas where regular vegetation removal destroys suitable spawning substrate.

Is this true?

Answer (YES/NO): NO